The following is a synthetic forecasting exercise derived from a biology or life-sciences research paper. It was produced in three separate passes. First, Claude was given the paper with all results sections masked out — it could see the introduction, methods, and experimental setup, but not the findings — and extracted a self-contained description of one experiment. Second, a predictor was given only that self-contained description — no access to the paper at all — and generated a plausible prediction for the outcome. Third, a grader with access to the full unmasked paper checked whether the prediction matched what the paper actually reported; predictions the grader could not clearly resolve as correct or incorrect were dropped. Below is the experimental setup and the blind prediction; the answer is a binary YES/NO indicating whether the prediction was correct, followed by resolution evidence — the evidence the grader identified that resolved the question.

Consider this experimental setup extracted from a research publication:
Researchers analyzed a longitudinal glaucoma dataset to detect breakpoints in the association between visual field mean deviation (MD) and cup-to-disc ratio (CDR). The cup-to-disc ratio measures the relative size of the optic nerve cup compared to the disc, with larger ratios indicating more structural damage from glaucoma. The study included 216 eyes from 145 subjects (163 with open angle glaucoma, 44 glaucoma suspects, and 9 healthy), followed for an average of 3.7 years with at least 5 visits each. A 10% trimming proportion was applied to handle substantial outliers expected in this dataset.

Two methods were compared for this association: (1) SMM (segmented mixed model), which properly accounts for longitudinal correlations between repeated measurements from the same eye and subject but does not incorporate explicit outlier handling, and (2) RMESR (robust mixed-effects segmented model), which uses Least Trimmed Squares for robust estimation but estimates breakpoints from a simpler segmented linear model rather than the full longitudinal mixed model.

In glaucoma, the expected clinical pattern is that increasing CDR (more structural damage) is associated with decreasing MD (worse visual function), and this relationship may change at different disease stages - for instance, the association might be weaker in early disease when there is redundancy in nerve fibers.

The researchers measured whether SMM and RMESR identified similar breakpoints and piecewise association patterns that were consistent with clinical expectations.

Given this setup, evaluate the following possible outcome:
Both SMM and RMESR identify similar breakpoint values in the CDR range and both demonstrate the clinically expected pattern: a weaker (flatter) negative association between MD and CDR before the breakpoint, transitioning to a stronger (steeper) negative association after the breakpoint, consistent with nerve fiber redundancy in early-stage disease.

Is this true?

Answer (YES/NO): NO